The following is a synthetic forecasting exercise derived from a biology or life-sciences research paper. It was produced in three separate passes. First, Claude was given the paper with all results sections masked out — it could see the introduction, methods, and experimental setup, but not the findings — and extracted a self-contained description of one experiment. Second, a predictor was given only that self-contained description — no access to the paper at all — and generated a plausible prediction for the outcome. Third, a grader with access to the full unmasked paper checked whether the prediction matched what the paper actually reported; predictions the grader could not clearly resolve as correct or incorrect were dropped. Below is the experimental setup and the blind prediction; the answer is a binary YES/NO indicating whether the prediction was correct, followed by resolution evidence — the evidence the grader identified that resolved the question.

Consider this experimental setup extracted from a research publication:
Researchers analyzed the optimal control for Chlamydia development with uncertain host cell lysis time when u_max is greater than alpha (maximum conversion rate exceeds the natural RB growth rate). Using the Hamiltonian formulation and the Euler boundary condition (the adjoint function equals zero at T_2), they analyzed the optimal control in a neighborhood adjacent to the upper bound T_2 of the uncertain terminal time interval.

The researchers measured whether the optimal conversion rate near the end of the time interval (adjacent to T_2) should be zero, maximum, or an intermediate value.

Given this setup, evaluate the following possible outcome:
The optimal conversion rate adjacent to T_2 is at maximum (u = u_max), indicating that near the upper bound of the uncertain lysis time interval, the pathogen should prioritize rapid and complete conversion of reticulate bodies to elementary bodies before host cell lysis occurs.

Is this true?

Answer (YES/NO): YES